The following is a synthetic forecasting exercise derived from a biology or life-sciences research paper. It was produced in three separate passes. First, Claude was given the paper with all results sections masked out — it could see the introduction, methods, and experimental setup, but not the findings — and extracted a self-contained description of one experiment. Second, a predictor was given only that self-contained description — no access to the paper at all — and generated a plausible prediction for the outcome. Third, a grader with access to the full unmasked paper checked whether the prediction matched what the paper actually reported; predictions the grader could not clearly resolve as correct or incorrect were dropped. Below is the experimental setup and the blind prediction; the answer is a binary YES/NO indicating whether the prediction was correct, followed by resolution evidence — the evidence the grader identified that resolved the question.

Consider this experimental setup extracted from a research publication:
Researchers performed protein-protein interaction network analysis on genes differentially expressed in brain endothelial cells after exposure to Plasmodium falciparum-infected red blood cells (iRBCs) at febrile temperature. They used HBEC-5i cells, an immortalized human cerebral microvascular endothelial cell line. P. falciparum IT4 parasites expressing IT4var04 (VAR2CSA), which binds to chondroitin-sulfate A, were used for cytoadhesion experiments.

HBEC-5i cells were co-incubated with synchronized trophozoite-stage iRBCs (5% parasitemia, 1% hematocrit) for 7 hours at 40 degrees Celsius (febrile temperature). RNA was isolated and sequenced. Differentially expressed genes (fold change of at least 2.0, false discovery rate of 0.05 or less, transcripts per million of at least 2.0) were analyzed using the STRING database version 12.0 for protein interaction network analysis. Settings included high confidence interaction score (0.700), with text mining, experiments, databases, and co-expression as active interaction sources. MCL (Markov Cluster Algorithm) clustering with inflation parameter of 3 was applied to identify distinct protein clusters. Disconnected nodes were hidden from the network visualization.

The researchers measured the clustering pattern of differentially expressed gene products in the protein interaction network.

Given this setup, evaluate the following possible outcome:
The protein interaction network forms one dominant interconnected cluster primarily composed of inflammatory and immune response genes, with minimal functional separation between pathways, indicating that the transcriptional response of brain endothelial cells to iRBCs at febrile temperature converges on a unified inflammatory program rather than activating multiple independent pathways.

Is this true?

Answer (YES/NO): NO